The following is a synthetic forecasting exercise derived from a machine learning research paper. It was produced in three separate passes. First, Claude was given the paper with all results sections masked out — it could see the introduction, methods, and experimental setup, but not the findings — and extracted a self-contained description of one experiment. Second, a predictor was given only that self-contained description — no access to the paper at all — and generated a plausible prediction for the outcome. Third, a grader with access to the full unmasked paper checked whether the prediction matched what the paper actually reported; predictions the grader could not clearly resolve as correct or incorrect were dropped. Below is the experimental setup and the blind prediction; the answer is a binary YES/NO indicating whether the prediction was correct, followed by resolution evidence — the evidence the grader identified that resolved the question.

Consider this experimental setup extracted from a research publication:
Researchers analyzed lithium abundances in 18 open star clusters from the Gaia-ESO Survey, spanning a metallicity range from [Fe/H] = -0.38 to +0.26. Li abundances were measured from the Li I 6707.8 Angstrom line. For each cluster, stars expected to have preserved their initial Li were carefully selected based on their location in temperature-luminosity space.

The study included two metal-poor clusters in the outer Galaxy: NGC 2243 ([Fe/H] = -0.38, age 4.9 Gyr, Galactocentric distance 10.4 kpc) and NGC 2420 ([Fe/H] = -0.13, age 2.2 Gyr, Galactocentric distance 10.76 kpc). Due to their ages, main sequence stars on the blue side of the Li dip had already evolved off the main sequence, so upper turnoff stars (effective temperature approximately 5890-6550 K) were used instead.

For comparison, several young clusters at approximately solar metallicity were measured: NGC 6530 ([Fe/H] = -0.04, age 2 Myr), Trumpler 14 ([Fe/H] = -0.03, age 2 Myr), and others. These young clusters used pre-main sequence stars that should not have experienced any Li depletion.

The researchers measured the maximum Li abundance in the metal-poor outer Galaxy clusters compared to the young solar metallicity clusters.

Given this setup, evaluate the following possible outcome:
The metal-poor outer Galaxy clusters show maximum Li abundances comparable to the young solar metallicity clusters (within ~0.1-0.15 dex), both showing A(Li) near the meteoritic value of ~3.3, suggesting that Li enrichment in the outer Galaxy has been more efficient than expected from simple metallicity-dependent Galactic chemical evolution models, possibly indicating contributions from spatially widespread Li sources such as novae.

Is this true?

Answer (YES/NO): NO